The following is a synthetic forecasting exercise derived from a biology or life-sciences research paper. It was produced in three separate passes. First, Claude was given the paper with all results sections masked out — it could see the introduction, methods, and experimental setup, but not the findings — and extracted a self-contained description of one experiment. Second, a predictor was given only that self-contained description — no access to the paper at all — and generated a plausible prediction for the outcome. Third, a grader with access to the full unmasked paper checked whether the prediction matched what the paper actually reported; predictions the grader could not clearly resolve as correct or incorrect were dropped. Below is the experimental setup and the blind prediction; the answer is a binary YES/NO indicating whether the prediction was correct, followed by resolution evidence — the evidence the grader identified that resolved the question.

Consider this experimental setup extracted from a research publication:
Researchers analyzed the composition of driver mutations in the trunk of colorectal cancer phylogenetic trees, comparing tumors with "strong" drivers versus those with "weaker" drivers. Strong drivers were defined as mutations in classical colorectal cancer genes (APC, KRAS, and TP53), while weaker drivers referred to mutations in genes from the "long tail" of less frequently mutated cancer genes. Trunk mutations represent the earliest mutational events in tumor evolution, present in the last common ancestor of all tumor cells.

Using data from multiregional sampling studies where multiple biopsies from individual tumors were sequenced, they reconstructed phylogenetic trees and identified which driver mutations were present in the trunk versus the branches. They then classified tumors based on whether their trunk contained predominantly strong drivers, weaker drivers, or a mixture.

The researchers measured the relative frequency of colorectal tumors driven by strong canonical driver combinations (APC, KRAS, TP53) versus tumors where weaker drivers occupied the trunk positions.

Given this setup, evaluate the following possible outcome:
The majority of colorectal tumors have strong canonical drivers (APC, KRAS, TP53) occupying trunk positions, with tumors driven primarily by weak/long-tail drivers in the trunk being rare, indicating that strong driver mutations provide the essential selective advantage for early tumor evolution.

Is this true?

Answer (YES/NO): NO